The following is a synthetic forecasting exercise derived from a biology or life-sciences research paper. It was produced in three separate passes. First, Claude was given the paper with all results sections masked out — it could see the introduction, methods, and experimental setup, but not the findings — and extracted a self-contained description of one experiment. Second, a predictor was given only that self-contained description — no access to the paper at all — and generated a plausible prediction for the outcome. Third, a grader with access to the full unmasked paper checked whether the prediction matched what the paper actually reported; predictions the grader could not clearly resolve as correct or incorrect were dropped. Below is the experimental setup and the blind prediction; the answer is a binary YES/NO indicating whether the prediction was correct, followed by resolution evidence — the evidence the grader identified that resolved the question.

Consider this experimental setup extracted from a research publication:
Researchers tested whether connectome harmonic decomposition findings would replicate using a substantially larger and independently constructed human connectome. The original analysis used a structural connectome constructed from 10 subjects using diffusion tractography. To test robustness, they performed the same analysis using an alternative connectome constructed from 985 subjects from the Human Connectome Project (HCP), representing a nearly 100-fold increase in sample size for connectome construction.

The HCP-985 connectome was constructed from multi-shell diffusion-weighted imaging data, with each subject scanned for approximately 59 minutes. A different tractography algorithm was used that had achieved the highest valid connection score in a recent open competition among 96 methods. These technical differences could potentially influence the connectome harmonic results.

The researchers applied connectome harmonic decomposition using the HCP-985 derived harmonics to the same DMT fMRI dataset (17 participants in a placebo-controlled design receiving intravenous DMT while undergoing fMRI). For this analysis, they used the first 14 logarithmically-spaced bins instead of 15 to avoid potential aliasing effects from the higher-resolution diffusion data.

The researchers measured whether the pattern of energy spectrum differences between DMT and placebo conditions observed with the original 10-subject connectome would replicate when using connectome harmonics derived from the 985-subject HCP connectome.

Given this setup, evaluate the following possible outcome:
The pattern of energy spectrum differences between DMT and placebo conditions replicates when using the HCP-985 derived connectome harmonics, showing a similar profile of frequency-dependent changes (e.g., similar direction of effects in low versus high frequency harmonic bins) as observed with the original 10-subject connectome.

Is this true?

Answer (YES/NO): YES